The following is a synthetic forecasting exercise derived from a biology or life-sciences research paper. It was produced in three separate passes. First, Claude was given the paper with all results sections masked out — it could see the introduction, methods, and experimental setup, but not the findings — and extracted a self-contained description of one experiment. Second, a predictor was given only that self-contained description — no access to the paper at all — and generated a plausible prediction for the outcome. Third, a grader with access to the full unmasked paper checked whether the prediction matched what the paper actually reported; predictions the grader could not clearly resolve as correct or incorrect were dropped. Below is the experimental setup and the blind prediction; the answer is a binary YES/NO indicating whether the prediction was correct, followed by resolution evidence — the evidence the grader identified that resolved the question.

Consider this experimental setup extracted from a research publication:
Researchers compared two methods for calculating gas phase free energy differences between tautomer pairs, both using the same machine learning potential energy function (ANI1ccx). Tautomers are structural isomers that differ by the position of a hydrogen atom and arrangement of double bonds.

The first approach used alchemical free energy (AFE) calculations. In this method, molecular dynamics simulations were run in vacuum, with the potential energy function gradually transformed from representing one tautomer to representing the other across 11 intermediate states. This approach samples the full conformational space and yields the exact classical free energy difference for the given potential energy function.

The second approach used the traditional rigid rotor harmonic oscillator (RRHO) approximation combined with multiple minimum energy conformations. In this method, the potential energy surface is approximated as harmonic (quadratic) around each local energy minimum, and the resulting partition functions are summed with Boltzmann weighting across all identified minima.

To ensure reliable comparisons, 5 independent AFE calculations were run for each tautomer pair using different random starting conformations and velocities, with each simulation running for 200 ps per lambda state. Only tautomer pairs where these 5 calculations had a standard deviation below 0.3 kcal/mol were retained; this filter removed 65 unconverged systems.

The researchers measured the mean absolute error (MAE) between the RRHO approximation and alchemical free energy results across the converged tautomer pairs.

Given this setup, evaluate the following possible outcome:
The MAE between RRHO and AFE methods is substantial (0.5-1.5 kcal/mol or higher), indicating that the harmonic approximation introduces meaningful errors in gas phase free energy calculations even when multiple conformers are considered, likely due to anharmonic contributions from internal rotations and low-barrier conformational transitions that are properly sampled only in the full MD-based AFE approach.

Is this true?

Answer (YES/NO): YES